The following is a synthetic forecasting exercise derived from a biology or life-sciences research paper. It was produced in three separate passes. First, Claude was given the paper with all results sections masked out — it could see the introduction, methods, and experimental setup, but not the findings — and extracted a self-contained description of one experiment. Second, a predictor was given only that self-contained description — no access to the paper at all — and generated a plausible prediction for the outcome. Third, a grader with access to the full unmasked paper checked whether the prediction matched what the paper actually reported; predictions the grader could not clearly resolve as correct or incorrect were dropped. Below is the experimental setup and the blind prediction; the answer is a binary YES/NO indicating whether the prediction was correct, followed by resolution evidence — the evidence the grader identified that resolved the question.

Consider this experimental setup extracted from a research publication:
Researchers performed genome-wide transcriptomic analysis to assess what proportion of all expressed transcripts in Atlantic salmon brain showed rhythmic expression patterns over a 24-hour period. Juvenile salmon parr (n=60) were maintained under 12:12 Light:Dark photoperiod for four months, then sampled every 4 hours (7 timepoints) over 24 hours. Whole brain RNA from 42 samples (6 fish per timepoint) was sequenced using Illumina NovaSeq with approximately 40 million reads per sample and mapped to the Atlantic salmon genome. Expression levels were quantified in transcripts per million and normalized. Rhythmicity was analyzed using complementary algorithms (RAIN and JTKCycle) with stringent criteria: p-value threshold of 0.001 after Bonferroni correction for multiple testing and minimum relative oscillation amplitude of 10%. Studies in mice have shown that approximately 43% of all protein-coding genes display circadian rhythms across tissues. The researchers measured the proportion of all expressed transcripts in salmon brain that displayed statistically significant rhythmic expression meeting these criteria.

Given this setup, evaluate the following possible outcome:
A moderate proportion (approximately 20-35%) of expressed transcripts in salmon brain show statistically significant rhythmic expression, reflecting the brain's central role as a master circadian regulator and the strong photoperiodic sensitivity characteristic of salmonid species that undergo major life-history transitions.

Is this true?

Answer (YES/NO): NO